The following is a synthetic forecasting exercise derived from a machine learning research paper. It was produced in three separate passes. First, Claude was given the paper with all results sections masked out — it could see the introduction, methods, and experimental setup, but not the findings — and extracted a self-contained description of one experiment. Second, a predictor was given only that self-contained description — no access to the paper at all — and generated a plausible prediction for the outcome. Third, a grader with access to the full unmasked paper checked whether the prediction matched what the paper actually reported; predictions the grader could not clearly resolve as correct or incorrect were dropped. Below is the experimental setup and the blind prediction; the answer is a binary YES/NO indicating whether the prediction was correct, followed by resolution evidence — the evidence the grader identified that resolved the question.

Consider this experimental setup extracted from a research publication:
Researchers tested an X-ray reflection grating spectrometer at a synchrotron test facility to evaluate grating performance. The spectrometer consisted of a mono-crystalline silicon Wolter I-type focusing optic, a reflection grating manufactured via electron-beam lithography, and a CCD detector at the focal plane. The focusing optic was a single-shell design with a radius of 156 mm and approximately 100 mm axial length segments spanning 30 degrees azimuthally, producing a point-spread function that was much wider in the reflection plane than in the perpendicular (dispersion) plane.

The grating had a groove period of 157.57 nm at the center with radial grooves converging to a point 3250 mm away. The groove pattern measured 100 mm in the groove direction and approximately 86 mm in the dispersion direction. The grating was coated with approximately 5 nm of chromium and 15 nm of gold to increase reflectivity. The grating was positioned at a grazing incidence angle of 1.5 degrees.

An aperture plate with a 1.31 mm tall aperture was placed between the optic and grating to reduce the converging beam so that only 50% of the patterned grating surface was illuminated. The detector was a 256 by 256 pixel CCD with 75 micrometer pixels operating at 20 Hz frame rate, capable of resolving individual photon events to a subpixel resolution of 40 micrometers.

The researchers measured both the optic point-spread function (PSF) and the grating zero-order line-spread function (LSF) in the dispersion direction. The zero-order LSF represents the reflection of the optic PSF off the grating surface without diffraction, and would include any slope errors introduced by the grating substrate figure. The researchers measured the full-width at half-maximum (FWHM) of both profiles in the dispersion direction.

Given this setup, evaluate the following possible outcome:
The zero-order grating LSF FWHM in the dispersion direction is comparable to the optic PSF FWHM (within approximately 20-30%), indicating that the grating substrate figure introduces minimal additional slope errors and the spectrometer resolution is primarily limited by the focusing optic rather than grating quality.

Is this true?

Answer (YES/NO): NO